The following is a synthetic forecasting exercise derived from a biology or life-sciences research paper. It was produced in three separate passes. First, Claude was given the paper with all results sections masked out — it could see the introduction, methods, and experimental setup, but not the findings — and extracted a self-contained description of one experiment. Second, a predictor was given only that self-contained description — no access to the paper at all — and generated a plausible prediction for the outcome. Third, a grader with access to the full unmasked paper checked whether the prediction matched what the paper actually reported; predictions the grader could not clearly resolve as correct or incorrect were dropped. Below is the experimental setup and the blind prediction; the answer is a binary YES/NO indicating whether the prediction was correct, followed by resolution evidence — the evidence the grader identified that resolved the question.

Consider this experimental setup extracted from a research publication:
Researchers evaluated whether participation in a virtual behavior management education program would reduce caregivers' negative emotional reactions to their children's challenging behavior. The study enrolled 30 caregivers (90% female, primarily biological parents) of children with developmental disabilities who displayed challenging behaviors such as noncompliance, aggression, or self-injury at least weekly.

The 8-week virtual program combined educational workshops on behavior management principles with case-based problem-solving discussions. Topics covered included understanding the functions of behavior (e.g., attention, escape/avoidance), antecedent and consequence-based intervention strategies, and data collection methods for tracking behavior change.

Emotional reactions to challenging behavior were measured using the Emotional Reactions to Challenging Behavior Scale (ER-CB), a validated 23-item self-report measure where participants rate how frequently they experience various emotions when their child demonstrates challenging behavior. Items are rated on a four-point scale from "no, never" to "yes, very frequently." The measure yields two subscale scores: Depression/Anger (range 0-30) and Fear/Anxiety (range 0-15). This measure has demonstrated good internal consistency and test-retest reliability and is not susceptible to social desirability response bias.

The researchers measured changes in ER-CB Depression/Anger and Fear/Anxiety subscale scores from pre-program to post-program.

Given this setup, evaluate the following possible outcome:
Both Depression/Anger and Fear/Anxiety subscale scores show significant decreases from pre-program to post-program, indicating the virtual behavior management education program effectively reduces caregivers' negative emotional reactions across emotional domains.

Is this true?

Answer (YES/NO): NO